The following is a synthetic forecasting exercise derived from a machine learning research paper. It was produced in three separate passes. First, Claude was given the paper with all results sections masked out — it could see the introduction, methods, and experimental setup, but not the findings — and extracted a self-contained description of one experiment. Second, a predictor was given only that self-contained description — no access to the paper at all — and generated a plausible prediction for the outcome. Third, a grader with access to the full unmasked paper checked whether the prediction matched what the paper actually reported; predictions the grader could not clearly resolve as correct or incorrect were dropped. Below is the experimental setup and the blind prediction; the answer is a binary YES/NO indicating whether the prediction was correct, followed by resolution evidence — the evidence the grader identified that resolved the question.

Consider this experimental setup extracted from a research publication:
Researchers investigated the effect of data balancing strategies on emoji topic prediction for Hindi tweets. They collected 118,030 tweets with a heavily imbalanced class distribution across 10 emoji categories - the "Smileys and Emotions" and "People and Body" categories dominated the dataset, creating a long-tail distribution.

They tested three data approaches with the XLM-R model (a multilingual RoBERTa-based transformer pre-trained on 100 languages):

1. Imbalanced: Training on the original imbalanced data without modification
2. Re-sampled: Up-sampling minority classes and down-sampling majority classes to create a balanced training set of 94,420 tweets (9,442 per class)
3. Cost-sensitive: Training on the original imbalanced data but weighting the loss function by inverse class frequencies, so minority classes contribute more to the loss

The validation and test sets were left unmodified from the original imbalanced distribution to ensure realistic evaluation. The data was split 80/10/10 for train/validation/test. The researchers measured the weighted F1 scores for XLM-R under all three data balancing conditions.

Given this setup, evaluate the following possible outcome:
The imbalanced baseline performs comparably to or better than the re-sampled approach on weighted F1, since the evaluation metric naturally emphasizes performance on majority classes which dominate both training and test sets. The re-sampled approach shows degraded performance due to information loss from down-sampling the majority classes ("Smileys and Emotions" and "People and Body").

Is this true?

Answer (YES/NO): YES